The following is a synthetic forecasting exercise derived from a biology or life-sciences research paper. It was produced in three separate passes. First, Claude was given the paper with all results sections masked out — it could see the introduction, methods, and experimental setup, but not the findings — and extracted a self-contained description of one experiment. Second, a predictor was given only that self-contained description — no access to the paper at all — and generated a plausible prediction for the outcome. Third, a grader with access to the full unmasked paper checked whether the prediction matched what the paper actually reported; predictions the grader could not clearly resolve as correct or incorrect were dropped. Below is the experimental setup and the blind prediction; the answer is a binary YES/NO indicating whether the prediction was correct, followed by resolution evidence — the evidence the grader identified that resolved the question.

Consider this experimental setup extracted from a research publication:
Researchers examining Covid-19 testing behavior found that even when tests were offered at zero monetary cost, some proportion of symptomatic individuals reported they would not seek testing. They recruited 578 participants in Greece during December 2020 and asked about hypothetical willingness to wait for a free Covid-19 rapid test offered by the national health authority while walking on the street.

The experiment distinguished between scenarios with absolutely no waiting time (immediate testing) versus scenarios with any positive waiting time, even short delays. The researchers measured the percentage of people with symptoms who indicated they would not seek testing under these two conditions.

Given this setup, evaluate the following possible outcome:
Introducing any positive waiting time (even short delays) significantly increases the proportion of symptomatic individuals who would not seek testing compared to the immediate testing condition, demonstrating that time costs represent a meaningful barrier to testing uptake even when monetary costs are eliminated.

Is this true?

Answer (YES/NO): YES